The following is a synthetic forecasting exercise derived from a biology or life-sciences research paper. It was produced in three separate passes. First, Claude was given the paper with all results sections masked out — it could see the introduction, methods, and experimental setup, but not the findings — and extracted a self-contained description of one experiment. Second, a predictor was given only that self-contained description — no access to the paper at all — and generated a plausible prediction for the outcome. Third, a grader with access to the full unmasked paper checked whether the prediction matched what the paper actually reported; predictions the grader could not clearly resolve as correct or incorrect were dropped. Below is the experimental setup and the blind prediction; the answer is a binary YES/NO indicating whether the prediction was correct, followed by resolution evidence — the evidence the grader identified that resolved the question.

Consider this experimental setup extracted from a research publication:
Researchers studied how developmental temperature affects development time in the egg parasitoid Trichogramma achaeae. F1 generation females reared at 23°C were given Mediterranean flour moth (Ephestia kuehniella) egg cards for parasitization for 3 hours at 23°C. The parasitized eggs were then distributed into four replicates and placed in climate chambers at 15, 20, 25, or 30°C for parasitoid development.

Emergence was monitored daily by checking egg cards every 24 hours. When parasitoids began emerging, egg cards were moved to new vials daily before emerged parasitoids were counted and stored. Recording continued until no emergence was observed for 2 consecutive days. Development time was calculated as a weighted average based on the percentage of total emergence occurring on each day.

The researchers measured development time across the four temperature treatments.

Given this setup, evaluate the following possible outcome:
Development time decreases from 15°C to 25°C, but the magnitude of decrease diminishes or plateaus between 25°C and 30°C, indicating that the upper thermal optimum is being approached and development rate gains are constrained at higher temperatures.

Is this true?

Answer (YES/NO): NO